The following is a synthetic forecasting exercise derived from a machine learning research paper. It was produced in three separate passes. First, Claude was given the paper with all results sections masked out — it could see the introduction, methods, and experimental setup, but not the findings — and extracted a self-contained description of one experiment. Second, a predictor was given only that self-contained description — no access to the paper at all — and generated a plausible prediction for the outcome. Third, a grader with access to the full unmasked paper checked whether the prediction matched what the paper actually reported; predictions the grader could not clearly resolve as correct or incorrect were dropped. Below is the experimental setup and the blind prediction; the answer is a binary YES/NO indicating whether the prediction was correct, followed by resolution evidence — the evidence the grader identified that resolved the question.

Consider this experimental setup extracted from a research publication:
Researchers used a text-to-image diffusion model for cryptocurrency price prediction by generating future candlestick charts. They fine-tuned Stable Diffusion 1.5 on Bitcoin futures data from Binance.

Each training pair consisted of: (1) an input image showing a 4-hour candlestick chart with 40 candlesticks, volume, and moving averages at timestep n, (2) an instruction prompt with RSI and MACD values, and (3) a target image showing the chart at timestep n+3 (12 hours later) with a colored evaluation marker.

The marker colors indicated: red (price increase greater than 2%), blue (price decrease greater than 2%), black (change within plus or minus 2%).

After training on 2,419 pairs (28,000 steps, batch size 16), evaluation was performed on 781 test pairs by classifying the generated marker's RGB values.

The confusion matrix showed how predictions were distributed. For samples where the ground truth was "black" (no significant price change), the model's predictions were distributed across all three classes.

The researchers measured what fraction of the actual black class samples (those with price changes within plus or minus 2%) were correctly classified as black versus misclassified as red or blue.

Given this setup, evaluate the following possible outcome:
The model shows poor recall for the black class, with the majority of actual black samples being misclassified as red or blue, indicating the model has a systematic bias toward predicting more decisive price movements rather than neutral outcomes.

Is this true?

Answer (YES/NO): NO